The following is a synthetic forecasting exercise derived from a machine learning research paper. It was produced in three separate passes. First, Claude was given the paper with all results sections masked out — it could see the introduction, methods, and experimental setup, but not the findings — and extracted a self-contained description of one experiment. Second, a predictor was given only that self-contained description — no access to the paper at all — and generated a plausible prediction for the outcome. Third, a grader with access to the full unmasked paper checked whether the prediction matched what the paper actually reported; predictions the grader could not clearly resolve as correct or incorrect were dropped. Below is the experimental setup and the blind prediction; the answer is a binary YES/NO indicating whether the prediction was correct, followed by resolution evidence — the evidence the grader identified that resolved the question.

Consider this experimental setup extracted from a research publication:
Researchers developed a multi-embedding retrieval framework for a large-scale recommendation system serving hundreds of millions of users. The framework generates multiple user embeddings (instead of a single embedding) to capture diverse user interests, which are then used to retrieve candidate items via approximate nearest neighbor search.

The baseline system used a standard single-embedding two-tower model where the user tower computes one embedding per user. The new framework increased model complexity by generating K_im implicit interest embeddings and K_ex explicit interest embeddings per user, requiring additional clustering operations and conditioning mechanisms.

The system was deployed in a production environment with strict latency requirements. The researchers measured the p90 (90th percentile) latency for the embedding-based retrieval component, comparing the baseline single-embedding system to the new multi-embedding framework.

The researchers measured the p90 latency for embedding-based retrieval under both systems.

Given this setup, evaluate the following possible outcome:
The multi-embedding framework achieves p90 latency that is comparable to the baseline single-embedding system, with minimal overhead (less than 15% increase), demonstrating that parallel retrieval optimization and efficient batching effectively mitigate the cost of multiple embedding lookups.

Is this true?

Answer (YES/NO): NO